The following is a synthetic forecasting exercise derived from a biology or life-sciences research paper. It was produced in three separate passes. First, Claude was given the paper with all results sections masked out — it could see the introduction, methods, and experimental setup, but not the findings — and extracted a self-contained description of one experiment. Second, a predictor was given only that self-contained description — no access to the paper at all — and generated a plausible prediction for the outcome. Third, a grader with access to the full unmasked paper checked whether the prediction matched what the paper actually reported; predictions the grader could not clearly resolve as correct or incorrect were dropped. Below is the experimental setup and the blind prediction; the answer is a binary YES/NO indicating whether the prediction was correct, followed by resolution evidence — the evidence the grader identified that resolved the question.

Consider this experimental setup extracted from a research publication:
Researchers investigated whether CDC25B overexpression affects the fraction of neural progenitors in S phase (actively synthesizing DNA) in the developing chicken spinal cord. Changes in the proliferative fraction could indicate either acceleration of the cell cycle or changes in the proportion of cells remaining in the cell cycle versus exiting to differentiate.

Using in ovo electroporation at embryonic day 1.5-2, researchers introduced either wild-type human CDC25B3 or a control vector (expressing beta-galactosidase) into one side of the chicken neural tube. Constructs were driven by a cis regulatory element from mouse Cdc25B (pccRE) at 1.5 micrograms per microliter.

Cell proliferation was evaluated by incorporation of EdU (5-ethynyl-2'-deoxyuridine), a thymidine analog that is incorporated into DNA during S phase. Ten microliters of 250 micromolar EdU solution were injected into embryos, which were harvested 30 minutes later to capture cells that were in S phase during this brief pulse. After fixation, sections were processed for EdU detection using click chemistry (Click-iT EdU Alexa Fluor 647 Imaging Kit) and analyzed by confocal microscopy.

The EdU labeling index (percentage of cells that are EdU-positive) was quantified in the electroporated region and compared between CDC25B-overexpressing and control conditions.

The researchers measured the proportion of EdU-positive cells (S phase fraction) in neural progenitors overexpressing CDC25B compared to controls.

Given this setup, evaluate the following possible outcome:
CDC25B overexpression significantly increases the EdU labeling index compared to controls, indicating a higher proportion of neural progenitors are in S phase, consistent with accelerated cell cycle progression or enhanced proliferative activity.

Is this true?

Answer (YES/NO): NO